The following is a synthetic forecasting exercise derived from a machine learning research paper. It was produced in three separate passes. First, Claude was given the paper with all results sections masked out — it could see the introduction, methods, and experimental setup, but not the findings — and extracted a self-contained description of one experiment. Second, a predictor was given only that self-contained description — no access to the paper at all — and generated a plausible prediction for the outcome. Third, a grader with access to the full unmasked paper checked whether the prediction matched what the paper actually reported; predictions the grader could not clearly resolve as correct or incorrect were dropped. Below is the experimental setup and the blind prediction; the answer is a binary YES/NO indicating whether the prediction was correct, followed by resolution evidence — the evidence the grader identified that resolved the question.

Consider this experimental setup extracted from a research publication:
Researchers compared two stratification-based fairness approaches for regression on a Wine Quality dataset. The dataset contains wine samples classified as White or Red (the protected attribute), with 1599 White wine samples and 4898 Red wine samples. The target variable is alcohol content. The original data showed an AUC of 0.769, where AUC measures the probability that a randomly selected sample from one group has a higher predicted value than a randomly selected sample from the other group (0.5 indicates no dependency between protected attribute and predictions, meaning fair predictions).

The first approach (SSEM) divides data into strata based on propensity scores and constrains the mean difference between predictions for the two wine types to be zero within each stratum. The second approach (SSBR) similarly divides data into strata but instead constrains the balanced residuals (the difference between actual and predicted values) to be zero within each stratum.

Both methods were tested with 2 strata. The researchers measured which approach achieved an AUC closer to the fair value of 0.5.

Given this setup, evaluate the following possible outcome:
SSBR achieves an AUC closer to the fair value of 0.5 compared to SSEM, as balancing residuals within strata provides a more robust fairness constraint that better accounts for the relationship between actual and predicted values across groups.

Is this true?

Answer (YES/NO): NO